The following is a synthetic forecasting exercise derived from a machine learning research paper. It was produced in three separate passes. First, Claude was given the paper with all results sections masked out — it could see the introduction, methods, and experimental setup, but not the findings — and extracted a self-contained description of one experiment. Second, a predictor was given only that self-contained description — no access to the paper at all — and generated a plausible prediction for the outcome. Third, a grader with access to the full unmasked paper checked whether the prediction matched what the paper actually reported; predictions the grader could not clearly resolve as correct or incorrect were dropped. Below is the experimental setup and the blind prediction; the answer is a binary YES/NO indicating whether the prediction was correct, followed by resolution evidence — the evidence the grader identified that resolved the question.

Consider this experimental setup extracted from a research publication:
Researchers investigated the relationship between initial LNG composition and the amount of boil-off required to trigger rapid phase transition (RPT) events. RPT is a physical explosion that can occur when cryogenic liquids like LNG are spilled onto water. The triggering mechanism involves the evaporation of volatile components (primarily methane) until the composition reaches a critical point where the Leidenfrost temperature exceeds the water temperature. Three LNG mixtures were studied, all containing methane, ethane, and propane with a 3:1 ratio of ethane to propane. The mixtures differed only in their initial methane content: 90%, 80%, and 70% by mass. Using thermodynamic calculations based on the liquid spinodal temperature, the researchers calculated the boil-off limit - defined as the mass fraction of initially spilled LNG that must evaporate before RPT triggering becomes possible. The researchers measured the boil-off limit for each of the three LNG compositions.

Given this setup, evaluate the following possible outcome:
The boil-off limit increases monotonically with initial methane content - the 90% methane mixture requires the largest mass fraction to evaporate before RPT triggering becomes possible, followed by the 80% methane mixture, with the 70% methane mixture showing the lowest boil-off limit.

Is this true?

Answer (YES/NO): YES